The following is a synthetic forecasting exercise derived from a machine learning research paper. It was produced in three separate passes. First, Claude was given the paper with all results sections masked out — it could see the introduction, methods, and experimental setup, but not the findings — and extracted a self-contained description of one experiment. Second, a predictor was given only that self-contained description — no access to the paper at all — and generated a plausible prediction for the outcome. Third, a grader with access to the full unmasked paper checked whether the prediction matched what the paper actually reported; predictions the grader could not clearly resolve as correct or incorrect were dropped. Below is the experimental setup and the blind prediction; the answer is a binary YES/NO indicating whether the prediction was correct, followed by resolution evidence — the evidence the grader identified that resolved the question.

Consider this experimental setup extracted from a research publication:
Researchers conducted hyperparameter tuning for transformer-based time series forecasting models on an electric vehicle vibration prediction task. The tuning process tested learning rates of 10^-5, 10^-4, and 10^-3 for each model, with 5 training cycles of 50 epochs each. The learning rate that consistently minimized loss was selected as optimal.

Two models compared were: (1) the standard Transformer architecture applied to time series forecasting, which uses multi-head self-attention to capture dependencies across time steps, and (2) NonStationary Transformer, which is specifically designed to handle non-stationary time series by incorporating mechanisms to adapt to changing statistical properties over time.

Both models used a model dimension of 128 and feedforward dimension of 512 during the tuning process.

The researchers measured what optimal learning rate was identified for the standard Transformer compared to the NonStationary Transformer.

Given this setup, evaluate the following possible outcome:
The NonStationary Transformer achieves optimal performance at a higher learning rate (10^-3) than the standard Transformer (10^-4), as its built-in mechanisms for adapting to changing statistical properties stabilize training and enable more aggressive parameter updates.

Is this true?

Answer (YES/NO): NO